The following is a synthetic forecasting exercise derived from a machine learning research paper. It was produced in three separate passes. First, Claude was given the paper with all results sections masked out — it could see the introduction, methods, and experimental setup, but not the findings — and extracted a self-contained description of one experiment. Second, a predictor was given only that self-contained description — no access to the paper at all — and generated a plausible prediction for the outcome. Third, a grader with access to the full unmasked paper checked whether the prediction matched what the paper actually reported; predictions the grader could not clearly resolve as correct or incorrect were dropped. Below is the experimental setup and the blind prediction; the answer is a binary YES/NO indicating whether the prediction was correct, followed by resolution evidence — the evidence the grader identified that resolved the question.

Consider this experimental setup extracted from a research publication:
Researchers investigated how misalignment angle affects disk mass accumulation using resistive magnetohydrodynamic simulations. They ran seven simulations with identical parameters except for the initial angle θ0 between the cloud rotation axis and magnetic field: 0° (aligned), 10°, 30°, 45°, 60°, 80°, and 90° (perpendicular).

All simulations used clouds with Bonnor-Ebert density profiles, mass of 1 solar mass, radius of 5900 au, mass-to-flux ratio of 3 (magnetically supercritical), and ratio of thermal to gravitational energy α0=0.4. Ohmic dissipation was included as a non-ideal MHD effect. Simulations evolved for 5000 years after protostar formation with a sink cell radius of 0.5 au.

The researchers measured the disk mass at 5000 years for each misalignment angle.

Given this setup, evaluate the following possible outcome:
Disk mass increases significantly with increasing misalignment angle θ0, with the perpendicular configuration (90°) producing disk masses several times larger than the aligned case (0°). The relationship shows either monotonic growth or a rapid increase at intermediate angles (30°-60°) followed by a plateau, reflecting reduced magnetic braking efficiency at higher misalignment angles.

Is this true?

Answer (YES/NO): NO